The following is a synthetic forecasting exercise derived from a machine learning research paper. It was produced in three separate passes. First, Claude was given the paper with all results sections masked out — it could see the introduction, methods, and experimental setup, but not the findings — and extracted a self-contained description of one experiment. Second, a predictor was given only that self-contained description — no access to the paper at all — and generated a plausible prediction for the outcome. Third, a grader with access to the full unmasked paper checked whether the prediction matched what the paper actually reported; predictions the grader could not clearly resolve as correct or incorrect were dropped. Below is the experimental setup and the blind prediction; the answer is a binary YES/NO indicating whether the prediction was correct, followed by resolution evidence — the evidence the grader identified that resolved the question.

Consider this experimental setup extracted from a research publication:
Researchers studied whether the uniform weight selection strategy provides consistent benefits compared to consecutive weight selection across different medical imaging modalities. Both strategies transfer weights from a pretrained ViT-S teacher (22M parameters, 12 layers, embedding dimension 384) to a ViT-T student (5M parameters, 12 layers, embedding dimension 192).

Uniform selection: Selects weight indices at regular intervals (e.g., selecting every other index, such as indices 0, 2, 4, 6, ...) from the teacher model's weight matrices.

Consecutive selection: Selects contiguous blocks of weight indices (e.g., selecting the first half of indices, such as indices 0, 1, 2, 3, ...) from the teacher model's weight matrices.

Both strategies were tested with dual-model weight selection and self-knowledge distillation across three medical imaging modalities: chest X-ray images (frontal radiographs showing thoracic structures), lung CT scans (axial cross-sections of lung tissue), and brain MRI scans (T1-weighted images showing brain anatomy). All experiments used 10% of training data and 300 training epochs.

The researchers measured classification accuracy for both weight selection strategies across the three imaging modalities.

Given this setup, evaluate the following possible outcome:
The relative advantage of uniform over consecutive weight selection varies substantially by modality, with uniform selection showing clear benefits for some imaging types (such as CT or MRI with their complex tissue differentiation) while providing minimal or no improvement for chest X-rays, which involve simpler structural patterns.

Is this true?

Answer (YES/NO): NO